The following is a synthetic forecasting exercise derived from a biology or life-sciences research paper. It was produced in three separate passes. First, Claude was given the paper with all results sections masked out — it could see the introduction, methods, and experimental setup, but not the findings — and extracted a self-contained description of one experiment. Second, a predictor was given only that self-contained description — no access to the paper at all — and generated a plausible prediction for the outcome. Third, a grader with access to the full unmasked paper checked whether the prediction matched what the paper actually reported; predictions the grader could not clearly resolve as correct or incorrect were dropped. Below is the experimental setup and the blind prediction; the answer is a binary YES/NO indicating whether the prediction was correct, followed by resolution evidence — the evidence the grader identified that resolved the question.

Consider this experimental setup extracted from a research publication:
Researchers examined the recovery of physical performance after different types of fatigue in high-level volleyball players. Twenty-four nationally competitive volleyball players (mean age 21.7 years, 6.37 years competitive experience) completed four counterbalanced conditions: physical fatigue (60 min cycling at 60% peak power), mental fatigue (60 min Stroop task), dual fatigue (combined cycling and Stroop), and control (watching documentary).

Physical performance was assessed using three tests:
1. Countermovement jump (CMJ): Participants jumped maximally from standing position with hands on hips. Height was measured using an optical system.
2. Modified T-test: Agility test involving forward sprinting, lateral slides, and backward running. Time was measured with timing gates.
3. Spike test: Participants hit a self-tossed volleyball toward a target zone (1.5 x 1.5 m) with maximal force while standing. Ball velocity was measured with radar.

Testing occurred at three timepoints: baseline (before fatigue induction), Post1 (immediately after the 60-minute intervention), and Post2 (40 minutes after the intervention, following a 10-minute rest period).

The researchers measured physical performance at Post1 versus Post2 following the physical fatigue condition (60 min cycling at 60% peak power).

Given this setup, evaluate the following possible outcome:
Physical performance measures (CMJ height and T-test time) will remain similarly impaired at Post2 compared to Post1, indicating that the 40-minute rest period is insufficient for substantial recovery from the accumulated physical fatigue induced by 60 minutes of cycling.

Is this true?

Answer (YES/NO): NO